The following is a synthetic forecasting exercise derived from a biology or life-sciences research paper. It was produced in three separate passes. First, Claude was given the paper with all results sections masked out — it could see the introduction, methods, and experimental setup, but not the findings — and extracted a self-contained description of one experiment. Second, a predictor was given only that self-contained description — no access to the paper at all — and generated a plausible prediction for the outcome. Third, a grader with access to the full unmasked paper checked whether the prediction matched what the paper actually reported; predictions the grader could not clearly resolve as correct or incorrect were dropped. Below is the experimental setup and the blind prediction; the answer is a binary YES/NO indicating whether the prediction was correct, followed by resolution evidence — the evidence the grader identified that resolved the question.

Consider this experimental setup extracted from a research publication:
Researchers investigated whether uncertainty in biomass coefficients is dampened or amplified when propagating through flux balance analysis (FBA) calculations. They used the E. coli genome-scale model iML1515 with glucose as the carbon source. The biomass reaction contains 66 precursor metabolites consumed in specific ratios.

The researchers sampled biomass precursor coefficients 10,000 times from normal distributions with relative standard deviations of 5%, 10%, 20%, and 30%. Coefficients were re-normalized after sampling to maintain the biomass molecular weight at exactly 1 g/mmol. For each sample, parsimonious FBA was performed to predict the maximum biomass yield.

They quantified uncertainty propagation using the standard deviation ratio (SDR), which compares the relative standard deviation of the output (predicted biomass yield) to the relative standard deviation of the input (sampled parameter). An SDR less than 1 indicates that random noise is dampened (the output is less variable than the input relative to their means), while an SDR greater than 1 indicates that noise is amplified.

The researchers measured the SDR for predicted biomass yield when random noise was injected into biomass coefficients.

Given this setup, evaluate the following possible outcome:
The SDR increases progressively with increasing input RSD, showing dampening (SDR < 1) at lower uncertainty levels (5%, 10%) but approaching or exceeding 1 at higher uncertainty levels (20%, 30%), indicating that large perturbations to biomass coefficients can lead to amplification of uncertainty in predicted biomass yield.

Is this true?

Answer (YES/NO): NO